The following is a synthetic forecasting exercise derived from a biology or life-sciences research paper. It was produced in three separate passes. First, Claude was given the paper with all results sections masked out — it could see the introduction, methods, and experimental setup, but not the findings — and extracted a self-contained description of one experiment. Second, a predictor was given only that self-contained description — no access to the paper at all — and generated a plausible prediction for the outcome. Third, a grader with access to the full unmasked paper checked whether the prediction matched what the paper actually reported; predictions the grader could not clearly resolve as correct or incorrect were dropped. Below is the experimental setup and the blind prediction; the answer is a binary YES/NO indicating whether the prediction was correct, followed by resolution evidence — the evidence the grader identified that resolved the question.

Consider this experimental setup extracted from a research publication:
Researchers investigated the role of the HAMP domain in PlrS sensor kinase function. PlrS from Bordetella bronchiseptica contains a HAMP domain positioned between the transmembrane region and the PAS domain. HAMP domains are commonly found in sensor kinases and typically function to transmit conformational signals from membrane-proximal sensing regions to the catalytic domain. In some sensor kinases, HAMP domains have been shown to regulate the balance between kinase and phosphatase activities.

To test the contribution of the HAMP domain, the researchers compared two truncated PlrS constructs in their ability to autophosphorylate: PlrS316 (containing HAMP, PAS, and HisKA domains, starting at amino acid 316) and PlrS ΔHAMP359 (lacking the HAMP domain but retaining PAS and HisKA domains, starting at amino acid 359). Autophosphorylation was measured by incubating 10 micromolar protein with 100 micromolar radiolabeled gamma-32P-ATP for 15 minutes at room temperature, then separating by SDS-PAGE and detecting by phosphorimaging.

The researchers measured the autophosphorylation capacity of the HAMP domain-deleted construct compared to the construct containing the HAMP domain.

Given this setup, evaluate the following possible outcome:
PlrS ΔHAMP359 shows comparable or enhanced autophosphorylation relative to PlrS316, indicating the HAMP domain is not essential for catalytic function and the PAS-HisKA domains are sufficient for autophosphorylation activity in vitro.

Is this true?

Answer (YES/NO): NO